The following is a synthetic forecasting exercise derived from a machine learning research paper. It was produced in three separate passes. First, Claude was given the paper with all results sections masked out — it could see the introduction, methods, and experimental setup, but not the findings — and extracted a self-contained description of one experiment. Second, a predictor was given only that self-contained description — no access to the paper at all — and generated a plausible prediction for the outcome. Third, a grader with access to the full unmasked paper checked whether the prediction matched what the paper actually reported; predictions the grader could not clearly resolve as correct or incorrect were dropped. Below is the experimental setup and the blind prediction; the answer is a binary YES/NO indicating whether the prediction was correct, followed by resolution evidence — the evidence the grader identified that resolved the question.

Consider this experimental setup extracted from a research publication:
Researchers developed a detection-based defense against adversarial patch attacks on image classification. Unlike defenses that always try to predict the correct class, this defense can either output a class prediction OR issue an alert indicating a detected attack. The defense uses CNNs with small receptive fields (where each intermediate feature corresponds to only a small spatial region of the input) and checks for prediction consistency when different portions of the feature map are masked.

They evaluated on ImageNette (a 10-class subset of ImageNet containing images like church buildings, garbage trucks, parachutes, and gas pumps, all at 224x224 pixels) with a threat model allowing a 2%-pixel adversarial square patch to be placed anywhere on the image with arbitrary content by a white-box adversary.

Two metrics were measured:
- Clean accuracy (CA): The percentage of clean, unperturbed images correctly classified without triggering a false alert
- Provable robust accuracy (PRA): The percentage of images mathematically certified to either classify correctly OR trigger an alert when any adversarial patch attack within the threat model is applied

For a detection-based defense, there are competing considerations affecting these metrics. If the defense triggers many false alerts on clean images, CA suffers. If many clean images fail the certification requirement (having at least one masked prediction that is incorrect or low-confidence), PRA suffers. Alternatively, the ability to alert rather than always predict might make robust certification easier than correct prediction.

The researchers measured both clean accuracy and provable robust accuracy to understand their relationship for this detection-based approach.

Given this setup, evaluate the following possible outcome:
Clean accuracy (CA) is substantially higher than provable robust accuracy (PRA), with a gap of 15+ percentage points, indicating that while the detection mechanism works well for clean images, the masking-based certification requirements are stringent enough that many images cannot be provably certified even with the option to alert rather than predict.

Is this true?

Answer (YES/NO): NO